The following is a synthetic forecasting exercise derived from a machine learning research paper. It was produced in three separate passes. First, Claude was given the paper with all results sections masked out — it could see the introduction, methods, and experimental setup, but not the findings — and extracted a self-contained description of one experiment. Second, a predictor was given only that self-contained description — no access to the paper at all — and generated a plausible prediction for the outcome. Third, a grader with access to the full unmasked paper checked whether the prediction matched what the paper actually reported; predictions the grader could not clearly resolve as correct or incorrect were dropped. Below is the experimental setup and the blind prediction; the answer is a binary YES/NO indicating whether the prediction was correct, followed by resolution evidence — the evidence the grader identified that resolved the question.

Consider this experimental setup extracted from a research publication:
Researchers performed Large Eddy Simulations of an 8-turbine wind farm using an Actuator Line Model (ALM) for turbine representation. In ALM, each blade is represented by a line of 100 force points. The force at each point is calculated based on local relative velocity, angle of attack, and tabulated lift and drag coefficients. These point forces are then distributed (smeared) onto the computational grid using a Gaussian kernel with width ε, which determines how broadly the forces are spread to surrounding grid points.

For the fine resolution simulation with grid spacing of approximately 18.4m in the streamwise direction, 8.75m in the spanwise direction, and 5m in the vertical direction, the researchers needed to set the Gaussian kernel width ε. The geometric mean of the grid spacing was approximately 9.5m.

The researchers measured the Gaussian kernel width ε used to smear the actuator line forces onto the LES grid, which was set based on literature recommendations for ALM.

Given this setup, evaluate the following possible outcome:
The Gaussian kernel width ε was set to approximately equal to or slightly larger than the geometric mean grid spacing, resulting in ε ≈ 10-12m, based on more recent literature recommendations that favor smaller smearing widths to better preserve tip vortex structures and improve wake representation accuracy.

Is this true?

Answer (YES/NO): NO